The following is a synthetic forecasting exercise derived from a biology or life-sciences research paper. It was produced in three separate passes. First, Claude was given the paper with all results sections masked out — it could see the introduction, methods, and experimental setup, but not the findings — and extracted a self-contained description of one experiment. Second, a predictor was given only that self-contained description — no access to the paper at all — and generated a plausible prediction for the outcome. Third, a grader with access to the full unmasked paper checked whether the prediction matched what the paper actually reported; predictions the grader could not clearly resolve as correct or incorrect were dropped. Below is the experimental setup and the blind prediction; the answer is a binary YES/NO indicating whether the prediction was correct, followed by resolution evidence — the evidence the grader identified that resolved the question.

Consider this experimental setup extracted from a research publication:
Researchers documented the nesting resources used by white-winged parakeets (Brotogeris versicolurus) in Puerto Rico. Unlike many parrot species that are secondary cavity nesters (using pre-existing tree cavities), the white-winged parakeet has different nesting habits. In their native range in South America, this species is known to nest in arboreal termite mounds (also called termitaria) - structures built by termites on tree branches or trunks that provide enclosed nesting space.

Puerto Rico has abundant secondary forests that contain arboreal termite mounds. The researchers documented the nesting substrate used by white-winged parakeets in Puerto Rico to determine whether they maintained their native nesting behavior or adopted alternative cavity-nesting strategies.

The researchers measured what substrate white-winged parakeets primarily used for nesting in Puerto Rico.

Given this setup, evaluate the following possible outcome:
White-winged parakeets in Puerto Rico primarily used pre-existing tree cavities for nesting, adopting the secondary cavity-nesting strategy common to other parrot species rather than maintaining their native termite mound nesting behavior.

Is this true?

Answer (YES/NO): NO